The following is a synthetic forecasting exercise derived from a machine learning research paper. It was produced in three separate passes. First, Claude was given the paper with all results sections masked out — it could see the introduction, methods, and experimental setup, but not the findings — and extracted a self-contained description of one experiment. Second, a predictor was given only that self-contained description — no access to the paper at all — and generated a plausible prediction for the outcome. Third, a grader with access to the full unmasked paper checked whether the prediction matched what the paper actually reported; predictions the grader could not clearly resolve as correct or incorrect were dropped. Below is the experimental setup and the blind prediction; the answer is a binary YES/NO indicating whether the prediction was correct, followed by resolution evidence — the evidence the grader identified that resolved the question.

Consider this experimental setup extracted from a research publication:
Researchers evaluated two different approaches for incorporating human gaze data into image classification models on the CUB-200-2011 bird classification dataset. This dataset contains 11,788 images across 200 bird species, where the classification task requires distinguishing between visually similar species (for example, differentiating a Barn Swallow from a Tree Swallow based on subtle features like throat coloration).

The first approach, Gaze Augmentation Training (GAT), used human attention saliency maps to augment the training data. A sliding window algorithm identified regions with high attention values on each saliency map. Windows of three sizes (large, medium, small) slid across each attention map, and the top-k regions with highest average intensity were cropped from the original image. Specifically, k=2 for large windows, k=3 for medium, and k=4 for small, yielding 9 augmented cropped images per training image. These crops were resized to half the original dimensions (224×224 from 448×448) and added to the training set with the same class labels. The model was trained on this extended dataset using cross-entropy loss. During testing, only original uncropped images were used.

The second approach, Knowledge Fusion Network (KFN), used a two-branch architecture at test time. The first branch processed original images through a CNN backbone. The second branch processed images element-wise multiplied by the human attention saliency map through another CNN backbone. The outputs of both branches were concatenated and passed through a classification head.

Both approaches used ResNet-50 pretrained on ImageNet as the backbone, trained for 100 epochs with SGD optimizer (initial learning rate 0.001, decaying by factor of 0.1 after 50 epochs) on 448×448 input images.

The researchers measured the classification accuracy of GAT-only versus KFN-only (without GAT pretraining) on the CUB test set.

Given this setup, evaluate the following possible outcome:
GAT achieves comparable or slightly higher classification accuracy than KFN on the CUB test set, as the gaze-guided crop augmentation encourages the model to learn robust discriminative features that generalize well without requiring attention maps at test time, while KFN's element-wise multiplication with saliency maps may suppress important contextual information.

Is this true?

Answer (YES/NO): YES